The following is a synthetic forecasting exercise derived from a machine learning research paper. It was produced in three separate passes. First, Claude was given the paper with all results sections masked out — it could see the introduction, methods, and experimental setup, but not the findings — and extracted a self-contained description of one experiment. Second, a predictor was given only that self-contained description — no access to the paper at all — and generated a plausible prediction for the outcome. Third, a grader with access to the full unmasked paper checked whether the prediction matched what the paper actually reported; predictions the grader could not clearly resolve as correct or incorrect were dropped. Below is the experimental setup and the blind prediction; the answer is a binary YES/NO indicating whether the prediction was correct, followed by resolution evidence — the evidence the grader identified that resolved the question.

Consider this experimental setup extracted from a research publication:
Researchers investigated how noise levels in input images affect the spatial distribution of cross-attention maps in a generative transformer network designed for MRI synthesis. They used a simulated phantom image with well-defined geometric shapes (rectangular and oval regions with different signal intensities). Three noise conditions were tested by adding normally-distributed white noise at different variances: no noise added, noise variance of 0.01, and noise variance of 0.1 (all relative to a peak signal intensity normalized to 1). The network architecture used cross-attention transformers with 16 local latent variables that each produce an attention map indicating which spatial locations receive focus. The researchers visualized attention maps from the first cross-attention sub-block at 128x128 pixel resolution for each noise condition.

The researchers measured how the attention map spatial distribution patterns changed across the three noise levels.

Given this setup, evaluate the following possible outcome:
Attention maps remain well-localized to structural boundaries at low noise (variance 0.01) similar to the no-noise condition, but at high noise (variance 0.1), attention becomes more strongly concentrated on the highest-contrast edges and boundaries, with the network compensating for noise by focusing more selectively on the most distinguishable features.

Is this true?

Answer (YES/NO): NO